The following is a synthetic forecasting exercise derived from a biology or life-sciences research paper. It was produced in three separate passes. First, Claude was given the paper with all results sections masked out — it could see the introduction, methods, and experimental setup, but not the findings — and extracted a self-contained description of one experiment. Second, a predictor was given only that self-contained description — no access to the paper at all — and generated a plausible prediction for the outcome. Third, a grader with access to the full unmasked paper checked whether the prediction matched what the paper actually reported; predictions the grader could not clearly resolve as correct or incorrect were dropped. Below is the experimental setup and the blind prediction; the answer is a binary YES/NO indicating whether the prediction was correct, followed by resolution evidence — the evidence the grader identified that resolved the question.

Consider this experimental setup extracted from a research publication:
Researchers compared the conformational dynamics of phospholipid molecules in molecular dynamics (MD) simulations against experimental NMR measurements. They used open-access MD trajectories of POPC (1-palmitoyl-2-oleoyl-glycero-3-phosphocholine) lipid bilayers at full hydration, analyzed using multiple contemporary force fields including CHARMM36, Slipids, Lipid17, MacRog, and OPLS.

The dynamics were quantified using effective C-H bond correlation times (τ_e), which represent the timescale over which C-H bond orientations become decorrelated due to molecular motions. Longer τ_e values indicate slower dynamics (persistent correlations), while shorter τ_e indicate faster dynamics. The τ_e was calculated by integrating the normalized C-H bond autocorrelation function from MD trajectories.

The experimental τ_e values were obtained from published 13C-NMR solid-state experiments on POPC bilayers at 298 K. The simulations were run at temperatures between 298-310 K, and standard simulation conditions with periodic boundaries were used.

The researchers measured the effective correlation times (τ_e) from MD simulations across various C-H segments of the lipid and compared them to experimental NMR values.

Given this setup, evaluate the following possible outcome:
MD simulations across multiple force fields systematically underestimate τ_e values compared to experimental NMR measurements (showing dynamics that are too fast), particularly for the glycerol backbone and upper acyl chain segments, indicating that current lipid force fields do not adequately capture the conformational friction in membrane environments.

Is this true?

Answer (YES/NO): NO